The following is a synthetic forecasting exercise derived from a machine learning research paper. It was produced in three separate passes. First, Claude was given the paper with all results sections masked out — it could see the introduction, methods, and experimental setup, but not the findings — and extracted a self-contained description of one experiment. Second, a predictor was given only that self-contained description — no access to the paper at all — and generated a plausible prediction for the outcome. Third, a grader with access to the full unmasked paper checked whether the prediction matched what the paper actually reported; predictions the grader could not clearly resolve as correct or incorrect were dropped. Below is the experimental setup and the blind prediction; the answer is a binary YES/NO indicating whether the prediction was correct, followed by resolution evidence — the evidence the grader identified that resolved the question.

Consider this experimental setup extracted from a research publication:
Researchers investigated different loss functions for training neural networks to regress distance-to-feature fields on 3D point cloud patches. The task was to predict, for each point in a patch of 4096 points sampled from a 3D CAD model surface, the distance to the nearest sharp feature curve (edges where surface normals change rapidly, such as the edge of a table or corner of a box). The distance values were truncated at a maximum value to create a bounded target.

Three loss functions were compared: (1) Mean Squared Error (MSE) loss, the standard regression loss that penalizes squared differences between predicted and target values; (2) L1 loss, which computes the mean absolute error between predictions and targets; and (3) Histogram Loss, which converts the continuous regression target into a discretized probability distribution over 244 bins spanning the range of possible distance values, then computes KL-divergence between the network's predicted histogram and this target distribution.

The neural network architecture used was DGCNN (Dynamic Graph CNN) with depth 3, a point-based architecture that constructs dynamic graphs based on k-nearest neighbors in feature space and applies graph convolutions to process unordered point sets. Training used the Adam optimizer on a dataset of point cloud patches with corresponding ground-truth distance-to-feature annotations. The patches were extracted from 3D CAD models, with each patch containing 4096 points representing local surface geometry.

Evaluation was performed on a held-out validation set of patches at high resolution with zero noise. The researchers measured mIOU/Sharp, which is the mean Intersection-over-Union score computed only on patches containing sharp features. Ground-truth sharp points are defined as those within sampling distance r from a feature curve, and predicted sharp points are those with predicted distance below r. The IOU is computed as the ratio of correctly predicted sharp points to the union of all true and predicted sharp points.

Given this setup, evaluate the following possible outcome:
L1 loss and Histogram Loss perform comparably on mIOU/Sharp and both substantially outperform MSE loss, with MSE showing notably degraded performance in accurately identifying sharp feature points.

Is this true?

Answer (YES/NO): NO